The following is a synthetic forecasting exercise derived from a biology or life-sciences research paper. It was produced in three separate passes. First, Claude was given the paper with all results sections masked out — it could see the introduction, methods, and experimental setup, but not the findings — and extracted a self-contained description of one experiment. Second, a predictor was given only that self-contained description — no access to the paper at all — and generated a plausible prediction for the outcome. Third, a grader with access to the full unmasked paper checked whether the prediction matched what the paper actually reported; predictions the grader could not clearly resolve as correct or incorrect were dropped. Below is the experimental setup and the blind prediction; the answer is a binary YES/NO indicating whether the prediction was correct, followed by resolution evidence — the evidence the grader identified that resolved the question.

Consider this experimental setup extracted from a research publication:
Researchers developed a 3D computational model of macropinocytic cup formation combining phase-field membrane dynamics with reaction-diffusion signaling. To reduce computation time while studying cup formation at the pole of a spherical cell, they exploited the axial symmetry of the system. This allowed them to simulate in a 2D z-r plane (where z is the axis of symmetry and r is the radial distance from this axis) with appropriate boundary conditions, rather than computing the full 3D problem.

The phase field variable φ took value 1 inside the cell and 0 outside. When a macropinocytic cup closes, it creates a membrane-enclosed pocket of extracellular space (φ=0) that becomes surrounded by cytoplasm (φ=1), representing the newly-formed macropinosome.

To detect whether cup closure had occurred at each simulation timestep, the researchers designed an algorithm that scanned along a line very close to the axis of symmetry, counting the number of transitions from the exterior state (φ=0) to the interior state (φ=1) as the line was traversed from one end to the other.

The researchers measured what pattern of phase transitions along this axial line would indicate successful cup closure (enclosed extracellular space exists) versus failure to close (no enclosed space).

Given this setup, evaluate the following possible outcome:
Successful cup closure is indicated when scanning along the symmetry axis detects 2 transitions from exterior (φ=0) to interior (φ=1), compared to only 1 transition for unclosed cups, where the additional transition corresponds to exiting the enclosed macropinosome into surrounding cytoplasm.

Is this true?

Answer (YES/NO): NO